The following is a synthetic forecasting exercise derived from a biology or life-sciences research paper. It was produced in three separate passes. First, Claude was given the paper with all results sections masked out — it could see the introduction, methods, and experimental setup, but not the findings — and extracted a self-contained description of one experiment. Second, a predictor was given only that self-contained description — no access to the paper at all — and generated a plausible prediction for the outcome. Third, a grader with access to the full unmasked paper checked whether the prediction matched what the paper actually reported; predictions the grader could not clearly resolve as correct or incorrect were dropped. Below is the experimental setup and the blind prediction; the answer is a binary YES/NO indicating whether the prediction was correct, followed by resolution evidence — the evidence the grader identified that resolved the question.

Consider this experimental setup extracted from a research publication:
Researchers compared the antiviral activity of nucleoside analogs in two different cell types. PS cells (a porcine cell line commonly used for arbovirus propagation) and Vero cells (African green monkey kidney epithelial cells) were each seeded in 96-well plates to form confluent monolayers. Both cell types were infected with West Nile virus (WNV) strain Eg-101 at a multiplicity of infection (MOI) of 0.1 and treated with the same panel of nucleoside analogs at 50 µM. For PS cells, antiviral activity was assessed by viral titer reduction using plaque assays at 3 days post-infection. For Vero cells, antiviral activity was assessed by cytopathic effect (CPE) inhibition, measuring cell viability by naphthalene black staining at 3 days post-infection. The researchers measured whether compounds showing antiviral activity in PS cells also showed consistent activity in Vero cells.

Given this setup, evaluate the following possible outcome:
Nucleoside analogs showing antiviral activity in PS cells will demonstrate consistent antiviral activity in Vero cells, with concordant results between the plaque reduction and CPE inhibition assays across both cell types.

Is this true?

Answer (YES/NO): NO